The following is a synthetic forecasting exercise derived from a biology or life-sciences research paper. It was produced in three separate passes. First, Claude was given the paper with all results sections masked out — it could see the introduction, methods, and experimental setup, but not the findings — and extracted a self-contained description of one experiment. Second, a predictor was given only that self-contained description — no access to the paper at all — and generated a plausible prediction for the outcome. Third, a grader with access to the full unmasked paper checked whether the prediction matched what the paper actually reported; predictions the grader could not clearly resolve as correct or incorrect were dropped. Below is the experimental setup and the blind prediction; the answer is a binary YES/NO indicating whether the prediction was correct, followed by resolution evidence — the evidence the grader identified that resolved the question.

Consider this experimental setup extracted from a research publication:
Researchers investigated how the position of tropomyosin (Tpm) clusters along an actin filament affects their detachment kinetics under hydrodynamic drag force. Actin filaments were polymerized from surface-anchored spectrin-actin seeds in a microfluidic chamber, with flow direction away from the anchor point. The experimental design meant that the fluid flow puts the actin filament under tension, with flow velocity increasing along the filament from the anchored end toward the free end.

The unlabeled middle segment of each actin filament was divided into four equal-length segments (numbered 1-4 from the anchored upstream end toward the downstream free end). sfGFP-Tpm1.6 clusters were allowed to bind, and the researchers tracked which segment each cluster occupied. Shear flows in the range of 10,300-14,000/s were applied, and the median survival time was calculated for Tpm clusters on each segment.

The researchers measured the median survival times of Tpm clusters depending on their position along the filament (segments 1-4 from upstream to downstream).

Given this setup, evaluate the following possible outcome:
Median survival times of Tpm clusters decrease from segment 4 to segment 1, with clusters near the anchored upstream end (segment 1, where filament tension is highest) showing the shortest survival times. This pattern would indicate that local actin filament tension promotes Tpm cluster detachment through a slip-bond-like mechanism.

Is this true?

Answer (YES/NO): NO